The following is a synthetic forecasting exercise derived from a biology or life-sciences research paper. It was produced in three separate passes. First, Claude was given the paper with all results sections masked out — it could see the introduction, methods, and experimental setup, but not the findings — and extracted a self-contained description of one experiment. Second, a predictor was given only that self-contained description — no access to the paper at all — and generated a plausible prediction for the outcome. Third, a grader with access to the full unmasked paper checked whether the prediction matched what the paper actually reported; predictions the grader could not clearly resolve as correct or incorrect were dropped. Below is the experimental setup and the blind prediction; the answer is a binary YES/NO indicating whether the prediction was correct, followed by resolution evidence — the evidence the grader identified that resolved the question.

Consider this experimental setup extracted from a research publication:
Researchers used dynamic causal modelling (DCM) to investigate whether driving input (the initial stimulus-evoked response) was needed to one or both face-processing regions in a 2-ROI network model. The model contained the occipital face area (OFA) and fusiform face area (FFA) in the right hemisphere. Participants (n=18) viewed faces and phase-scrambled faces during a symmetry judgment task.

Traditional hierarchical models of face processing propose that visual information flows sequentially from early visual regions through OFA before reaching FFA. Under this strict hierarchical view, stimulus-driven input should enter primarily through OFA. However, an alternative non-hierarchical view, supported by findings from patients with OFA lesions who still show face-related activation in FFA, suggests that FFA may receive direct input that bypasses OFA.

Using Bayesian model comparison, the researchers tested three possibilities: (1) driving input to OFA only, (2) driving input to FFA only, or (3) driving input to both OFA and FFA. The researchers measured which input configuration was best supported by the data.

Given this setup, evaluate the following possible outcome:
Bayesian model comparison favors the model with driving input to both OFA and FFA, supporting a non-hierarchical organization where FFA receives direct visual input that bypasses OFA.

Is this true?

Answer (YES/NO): YES